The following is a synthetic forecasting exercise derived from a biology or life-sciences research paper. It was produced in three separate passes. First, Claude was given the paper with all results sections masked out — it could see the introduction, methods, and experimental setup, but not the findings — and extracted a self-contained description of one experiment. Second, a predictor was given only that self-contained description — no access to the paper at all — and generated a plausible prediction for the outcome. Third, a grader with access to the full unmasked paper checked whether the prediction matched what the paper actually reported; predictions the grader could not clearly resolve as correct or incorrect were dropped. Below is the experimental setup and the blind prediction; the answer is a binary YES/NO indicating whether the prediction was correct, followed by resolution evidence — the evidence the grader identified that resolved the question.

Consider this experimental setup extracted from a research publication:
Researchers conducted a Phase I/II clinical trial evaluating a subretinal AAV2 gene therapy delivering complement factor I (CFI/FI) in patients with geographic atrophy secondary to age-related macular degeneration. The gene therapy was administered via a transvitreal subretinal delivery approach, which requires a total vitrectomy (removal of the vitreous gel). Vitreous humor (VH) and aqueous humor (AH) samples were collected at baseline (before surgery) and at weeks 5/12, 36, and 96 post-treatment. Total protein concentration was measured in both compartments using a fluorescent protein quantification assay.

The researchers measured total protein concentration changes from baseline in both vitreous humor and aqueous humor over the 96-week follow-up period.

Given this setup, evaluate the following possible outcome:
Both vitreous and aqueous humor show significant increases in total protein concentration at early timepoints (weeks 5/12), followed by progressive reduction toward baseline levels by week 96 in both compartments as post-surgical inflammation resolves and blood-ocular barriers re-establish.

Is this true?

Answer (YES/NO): NO